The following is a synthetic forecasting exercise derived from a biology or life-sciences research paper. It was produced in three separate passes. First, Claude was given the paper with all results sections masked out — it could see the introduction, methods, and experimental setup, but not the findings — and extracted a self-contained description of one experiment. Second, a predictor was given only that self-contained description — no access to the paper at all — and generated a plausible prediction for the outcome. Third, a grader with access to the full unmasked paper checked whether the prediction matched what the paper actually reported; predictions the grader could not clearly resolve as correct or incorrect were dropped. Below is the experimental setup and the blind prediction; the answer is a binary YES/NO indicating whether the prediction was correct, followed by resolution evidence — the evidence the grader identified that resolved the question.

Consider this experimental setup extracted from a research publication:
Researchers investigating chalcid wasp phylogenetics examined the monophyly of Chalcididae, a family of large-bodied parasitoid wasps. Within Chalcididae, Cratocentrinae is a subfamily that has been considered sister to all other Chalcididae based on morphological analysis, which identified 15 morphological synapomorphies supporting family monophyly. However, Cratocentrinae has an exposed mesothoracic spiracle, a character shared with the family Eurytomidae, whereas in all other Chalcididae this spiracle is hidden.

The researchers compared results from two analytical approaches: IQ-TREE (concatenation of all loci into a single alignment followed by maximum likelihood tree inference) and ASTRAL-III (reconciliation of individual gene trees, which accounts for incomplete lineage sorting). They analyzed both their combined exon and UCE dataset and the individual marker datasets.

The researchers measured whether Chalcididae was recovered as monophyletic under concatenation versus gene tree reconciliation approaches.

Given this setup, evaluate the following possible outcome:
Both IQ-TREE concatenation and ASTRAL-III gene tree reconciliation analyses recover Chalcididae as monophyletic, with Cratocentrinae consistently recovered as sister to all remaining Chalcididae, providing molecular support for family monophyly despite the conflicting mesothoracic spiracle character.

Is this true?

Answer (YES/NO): NO